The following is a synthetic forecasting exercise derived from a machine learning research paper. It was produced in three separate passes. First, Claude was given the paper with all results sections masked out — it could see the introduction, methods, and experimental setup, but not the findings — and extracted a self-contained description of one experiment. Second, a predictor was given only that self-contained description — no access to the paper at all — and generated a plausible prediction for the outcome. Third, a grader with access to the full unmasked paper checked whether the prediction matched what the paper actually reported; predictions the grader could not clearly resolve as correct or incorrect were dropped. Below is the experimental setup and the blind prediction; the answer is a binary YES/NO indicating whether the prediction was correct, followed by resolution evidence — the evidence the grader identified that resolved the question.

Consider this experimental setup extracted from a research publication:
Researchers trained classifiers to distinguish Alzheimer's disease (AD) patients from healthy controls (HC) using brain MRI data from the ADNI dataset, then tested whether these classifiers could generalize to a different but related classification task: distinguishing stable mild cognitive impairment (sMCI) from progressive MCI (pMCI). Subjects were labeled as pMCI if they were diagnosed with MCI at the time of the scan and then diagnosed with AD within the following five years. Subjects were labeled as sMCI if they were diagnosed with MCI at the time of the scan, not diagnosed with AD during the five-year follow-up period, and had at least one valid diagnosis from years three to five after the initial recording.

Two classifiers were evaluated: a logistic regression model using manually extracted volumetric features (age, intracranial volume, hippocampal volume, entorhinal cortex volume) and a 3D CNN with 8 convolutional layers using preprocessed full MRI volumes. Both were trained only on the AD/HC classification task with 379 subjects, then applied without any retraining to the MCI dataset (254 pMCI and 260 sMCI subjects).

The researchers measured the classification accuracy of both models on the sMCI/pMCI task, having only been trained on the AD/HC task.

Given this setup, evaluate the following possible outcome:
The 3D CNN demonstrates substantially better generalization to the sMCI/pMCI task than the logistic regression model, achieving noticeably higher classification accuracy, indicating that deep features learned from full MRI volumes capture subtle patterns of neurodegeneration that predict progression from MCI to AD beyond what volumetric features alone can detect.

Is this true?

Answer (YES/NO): NO